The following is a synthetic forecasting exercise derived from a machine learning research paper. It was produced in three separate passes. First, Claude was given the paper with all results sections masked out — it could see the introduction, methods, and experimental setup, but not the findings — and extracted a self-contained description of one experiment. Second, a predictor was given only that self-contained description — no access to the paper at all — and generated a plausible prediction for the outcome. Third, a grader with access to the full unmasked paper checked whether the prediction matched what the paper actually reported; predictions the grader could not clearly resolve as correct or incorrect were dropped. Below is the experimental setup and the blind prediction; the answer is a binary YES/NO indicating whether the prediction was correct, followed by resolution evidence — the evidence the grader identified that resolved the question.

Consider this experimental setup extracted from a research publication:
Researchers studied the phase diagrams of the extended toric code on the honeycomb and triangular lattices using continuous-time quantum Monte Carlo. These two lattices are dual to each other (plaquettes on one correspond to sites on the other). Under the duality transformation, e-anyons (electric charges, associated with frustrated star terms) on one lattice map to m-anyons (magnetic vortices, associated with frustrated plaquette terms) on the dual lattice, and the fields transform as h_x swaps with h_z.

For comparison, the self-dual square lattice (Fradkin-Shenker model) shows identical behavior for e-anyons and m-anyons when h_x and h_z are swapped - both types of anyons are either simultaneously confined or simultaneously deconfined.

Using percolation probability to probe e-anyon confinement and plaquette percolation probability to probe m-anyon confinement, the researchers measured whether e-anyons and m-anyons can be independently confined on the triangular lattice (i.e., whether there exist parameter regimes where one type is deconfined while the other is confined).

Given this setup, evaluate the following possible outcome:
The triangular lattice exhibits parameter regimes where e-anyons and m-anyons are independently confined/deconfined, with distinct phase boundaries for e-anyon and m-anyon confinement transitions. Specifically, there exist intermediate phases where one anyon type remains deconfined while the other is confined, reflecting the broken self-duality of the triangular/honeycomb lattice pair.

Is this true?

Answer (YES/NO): YES